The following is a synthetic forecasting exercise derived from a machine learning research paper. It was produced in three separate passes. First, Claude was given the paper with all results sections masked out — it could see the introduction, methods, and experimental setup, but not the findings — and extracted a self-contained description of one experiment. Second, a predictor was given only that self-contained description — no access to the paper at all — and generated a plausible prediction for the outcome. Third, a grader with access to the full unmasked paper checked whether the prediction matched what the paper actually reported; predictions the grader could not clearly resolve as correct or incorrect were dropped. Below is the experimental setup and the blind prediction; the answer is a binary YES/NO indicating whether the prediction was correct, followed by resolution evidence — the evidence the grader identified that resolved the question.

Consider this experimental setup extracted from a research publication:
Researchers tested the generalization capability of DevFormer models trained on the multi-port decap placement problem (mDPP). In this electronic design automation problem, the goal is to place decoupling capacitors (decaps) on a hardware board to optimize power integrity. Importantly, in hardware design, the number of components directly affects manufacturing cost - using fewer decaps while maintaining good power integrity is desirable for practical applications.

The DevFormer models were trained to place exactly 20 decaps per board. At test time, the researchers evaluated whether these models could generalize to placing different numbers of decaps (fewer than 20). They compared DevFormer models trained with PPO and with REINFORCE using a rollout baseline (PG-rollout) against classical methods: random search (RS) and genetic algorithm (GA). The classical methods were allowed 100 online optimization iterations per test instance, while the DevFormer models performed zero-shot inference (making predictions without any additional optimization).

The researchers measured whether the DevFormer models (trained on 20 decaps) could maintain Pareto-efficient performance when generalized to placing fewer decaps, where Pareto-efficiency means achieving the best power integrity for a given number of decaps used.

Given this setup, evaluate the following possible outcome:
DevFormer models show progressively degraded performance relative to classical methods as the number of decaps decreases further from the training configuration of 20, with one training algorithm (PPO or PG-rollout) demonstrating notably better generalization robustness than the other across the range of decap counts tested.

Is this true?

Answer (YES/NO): NO